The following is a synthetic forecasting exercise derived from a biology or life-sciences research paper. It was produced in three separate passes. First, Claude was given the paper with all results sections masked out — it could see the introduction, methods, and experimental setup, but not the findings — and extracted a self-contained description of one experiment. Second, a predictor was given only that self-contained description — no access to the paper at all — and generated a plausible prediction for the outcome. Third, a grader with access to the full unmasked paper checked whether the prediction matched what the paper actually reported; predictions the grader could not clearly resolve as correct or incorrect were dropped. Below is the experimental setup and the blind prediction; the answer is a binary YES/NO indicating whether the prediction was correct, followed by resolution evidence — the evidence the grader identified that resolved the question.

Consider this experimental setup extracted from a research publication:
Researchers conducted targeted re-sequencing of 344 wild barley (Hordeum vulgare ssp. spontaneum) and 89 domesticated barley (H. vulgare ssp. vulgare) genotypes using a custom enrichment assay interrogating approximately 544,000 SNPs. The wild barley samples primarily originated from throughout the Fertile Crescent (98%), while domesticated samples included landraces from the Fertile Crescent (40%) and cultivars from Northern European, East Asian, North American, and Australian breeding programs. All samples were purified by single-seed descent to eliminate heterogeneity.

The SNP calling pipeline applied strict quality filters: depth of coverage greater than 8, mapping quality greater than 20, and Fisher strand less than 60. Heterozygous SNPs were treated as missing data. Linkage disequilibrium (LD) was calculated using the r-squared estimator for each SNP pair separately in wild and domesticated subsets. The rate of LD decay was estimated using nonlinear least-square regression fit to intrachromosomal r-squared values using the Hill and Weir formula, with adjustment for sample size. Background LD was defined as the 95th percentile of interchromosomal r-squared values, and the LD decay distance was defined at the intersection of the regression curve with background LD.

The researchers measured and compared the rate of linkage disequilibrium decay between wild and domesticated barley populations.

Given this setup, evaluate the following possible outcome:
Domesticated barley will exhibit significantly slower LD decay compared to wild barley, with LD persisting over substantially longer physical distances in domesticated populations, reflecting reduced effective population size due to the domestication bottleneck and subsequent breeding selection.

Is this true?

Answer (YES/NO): YES